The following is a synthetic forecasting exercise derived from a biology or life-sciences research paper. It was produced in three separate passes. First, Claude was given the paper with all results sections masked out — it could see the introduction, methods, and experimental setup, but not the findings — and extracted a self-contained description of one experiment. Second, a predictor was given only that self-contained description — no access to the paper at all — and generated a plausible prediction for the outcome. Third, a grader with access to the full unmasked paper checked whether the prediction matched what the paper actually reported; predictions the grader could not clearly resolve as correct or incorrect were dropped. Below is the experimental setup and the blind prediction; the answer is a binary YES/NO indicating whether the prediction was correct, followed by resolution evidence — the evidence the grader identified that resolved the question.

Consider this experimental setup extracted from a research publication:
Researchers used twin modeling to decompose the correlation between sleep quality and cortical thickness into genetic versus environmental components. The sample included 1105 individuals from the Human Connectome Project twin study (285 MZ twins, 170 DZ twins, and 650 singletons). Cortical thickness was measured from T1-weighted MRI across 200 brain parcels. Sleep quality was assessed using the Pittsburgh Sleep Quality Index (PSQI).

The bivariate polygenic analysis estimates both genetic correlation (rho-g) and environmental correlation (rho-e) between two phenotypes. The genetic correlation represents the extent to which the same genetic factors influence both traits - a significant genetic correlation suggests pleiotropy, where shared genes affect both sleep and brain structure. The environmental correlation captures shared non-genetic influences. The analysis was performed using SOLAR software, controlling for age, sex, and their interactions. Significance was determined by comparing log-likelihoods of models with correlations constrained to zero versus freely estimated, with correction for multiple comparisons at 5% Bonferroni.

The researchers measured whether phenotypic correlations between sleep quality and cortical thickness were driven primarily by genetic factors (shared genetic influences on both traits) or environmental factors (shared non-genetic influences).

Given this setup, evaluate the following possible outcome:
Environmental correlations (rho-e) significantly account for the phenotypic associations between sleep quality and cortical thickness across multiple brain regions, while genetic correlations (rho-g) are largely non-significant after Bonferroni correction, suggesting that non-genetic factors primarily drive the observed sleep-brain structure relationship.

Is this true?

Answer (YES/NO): NO